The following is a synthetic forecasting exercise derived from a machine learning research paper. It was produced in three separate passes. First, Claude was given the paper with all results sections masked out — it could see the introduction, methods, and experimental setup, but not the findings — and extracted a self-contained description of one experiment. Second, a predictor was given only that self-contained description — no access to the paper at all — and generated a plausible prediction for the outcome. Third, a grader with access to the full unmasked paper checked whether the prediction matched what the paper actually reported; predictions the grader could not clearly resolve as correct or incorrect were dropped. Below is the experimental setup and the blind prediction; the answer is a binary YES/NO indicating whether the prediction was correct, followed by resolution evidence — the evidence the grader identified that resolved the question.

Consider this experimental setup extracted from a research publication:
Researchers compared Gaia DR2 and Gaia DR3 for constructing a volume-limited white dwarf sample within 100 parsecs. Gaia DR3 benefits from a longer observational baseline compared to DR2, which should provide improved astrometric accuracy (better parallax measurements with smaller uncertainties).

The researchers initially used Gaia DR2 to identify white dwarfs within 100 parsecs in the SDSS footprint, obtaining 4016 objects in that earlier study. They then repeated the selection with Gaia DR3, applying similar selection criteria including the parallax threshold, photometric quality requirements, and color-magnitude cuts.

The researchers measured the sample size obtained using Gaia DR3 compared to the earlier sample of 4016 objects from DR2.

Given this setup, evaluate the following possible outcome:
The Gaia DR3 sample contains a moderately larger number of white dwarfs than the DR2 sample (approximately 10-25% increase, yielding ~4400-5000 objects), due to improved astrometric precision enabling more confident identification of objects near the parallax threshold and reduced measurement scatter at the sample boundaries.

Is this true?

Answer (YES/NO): NO